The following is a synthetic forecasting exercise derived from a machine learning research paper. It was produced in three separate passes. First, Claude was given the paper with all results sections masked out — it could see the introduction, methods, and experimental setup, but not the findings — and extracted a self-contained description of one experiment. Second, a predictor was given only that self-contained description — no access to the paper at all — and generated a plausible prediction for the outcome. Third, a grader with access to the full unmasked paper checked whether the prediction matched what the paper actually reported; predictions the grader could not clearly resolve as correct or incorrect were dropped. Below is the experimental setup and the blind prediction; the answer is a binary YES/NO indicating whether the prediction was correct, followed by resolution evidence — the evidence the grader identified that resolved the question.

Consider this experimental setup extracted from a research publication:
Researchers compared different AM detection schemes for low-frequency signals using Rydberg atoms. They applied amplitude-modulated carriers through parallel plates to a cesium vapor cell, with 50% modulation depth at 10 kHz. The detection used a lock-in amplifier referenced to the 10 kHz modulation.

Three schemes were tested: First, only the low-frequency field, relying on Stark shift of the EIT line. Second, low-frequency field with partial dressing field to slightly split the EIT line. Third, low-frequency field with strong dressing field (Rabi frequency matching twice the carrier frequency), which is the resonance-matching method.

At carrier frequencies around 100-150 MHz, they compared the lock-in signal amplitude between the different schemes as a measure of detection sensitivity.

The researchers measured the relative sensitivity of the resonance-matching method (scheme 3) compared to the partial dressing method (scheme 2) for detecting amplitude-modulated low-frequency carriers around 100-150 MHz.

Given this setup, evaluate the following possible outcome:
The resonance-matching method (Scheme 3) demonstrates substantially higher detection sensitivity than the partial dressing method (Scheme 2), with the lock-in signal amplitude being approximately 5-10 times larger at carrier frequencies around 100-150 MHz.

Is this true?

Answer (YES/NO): NO